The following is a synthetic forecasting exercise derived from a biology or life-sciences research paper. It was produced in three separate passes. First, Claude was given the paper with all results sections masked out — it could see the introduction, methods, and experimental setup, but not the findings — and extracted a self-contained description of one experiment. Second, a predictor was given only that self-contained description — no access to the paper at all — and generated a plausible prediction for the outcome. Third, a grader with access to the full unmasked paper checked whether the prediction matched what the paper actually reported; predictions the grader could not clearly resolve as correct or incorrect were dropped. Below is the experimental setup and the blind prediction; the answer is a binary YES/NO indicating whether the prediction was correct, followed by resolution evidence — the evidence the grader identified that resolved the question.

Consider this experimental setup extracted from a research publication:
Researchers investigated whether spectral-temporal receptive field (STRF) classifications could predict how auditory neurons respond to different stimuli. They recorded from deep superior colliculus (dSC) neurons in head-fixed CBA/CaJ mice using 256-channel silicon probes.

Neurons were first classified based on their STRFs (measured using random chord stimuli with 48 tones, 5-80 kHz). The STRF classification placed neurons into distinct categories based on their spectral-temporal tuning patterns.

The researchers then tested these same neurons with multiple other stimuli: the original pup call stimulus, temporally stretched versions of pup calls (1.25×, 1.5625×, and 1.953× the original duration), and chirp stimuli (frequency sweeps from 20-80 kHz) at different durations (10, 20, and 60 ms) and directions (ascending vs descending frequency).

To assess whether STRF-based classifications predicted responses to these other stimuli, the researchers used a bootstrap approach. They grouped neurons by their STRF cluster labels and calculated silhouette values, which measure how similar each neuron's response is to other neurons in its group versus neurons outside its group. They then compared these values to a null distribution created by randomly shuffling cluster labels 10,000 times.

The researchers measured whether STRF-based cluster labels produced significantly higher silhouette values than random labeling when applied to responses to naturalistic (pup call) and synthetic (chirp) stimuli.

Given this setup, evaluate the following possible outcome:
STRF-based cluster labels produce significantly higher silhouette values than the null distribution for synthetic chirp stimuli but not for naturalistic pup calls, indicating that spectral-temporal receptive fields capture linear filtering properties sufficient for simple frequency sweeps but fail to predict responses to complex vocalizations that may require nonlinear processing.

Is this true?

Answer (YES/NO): NO